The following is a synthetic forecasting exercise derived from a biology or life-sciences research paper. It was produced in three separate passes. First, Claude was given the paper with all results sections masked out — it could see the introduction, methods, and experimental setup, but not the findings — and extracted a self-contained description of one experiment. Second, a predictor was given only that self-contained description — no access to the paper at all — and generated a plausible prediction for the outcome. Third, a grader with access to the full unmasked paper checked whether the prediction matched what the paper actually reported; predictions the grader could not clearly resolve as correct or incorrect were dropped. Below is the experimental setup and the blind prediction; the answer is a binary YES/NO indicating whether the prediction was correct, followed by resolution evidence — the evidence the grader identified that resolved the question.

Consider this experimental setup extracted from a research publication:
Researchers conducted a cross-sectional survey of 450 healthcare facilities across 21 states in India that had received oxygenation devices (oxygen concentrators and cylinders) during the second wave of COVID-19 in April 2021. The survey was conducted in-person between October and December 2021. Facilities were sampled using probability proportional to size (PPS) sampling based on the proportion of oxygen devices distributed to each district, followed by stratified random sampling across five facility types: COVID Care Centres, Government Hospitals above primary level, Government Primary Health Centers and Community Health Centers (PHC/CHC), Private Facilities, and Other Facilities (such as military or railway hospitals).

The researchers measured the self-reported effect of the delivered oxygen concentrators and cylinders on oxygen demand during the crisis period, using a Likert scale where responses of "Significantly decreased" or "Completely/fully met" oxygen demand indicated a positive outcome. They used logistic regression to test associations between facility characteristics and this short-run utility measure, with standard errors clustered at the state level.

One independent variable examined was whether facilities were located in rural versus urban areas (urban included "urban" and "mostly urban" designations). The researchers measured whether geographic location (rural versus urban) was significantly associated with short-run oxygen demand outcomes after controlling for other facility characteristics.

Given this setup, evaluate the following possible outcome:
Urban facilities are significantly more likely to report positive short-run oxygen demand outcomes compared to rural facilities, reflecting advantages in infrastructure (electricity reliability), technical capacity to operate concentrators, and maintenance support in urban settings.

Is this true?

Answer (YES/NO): NO